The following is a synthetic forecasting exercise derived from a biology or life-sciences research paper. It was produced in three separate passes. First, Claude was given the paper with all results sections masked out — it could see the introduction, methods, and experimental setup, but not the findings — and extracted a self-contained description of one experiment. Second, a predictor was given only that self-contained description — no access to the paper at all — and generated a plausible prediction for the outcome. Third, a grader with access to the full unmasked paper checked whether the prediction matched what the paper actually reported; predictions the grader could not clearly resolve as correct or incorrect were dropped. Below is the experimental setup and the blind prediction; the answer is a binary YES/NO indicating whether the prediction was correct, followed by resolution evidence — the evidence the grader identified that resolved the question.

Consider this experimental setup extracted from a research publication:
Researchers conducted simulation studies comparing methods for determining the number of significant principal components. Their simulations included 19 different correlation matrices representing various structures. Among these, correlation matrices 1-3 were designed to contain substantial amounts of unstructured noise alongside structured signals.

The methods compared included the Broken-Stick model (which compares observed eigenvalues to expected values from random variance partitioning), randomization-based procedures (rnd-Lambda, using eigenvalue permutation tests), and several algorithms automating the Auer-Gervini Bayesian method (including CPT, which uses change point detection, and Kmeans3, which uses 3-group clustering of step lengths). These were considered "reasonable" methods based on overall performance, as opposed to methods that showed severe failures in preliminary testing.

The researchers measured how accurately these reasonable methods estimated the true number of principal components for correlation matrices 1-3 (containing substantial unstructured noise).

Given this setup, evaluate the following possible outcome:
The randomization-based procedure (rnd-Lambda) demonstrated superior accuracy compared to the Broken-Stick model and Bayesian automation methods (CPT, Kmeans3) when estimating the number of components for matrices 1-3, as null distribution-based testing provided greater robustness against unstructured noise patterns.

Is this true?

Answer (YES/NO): NO